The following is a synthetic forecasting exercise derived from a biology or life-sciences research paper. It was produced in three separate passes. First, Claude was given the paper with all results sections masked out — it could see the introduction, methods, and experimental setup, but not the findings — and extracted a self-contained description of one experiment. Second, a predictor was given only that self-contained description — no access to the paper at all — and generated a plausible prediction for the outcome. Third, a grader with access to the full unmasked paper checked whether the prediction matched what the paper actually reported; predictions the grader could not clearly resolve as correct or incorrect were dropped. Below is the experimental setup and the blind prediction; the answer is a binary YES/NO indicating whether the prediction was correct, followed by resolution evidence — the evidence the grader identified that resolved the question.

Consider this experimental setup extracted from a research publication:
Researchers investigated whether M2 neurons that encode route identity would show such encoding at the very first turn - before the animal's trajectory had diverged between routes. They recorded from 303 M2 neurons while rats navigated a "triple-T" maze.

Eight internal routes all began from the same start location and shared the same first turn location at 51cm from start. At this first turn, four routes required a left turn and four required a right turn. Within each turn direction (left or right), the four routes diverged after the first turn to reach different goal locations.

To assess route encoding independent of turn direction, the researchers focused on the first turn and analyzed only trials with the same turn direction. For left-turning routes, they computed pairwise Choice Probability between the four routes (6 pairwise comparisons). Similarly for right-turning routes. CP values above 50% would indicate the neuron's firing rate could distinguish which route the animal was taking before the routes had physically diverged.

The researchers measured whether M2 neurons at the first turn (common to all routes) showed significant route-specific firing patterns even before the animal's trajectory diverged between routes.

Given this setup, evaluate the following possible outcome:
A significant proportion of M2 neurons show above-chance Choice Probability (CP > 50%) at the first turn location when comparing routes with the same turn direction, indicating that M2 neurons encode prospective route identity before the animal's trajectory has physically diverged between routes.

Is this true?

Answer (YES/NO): YES